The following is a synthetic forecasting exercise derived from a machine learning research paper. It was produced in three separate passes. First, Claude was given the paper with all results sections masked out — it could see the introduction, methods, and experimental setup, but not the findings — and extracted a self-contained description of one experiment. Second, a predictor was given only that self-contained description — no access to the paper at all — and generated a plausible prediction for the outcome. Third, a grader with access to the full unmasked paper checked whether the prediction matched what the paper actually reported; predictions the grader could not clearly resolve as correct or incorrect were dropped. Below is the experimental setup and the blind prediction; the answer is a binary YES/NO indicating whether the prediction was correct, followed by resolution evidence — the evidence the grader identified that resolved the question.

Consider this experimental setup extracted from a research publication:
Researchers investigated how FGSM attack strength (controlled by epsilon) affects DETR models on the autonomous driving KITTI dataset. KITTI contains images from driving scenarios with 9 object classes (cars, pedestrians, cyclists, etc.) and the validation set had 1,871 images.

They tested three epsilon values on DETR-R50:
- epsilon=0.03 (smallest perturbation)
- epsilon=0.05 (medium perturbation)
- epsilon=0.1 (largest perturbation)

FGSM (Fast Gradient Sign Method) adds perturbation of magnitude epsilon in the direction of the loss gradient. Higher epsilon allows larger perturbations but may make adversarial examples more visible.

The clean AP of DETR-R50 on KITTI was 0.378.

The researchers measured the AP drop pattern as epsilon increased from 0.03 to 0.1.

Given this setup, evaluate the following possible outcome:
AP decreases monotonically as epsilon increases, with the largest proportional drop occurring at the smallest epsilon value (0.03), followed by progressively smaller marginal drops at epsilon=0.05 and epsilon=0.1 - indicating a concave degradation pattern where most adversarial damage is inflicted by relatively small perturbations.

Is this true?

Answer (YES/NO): NO